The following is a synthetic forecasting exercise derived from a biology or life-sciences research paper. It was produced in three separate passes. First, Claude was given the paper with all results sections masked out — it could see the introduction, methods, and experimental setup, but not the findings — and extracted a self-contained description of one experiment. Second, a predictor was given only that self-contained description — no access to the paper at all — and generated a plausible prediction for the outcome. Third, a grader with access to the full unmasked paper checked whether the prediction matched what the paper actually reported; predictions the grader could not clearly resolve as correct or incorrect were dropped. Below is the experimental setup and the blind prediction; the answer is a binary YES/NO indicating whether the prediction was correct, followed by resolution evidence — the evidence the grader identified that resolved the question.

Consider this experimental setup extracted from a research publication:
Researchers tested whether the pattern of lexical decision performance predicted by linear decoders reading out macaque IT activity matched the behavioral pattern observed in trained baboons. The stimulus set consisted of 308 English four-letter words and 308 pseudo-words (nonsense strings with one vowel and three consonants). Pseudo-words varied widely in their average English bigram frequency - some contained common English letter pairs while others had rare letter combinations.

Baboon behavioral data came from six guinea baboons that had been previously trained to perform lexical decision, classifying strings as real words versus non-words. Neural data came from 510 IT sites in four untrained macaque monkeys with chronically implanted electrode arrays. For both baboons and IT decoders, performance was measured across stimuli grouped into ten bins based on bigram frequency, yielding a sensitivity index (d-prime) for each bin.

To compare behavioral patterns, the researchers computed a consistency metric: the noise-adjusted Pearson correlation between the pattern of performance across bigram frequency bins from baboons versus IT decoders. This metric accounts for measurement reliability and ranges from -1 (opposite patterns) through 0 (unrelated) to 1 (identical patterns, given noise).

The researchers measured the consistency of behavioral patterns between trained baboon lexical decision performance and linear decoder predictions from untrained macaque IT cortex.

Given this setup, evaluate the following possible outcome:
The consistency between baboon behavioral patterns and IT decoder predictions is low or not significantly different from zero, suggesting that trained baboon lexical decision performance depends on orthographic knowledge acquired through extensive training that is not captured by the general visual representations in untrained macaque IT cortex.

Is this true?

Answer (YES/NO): NO